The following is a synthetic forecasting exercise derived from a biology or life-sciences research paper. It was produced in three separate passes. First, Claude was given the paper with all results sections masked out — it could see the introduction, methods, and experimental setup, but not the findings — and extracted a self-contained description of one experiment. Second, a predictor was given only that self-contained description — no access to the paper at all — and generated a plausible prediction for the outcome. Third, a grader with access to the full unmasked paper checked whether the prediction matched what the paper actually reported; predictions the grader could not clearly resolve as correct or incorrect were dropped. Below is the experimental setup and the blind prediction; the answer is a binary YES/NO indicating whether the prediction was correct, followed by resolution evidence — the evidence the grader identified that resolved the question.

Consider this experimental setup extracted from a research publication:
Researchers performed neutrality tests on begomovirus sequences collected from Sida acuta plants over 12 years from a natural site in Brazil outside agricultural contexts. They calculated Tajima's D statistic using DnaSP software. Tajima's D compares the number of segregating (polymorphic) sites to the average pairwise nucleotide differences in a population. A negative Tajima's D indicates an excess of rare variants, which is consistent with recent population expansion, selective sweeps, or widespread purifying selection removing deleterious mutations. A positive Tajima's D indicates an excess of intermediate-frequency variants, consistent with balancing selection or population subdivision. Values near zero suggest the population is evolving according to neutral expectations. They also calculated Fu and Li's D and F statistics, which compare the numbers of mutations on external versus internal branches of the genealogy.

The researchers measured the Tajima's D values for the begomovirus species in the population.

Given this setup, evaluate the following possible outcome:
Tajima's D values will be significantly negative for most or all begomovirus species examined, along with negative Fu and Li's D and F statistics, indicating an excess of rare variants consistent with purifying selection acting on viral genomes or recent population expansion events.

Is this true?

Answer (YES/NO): YES